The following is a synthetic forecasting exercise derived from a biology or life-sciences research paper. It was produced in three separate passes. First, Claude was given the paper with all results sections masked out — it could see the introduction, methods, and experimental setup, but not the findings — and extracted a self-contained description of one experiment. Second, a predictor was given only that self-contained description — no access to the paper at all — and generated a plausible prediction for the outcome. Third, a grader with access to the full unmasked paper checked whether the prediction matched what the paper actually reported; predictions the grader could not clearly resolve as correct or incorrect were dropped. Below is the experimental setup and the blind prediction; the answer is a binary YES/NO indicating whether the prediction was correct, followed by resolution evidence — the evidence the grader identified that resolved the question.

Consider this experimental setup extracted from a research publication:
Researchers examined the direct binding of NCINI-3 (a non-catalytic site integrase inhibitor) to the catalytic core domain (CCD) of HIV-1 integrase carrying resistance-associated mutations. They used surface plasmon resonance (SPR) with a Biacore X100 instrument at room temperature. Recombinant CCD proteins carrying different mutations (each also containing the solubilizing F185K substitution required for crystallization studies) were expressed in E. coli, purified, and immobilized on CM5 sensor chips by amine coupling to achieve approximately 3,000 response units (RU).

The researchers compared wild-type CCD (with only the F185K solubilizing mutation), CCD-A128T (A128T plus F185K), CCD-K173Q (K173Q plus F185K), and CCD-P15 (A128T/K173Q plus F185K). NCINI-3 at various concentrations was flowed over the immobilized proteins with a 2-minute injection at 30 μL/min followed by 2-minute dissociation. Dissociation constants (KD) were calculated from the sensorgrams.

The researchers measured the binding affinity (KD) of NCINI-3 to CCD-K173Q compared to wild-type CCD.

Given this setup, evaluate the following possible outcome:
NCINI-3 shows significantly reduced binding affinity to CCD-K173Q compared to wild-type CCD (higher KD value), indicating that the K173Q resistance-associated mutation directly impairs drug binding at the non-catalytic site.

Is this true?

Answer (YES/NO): NO